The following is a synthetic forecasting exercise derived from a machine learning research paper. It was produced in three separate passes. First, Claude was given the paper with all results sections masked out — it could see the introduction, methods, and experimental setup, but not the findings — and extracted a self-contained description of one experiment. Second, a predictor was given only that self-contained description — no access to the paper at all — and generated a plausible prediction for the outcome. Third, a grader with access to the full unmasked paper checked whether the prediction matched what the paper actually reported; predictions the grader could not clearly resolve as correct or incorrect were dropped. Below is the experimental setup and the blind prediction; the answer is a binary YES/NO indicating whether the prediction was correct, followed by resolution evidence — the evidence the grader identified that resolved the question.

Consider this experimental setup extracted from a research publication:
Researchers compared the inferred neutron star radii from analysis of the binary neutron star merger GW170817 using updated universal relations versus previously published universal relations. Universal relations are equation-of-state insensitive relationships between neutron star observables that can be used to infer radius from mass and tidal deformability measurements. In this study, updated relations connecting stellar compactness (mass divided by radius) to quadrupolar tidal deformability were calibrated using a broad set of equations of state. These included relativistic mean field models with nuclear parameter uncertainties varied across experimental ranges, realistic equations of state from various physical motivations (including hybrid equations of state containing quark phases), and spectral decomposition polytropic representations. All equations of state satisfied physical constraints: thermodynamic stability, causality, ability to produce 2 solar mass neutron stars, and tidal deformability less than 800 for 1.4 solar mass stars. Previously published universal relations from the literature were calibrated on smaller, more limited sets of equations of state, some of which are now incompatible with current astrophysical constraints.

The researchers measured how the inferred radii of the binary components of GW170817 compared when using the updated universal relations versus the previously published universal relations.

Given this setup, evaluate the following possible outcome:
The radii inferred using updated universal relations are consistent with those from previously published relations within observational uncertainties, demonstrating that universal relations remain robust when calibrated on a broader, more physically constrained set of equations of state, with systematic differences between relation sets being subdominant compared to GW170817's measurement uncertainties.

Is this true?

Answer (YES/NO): YES